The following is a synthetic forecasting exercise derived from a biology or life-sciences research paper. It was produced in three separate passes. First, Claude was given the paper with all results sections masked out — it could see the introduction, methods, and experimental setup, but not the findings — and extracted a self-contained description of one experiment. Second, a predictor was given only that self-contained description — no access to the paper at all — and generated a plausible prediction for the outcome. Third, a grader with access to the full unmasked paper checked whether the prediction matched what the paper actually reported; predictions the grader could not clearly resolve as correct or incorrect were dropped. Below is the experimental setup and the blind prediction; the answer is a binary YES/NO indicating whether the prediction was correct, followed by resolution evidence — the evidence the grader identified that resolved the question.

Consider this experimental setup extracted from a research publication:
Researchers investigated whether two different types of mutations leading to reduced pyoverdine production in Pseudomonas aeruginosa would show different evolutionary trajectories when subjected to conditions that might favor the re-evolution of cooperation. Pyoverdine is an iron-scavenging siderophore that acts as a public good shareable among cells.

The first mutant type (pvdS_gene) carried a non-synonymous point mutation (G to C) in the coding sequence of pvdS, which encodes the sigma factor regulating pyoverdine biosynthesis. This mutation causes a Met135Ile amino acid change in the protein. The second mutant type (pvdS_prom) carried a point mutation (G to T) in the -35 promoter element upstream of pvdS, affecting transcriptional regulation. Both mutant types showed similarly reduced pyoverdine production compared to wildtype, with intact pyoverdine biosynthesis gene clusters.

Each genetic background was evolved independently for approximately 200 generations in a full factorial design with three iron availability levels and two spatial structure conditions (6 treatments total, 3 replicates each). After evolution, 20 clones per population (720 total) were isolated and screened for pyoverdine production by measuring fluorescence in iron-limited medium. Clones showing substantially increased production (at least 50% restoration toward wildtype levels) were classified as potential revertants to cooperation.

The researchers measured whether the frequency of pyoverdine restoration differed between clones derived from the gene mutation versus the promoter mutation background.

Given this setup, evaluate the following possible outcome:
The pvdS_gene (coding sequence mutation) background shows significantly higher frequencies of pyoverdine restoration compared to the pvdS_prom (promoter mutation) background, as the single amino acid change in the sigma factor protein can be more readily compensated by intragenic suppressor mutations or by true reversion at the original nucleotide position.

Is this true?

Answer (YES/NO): NO